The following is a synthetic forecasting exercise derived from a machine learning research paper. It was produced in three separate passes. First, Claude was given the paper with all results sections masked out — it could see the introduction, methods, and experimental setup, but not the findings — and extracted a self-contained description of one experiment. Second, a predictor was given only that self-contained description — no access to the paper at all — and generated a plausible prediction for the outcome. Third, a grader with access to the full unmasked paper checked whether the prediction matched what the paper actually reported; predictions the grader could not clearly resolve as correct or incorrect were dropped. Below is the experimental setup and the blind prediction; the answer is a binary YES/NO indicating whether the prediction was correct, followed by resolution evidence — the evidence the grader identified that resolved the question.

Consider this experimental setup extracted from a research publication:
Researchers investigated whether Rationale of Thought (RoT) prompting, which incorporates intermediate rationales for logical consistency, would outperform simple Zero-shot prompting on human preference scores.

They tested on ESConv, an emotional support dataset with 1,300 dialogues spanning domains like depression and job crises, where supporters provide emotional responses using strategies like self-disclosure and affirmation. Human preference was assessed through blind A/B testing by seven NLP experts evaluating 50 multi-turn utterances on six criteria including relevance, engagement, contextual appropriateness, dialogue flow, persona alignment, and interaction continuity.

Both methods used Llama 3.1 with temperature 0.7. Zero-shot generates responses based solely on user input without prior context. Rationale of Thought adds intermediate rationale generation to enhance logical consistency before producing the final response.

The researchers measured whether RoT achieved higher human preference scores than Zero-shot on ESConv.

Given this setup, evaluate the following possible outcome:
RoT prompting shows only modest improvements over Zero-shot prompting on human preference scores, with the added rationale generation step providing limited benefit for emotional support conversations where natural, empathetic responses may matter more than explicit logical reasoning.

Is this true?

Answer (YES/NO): NO